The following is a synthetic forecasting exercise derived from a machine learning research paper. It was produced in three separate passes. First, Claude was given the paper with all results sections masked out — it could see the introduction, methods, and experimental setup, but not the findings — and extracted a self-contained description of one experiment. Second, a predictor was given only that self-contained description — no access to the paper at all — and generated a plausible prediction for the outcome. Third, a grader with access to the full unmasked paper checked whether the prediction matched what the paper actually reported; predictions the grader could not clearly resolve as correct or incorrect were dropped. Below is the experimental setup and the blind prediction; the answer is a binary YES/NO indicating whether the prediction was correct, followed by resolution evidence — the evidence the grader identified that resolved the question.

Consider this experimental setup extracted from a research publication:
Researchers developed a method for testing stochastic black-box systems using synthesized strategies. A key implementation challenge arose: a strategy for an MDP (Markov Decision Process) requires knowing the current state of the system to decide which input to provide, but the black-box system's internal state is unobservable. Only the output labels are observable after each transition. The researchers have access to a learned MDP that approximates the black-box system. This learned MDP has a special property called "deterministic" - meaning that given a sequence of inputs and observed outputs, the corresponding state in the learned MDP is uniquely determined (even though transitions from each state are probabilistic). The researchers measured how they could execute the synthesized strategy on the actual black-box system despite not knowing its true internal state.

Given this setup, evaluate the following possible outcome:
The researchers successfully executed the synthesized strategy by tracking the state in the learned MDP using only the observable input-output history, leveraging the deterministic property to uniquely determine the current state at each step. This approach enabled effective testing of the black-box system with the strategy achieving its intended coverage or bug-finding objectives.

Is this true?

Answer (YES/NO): YES